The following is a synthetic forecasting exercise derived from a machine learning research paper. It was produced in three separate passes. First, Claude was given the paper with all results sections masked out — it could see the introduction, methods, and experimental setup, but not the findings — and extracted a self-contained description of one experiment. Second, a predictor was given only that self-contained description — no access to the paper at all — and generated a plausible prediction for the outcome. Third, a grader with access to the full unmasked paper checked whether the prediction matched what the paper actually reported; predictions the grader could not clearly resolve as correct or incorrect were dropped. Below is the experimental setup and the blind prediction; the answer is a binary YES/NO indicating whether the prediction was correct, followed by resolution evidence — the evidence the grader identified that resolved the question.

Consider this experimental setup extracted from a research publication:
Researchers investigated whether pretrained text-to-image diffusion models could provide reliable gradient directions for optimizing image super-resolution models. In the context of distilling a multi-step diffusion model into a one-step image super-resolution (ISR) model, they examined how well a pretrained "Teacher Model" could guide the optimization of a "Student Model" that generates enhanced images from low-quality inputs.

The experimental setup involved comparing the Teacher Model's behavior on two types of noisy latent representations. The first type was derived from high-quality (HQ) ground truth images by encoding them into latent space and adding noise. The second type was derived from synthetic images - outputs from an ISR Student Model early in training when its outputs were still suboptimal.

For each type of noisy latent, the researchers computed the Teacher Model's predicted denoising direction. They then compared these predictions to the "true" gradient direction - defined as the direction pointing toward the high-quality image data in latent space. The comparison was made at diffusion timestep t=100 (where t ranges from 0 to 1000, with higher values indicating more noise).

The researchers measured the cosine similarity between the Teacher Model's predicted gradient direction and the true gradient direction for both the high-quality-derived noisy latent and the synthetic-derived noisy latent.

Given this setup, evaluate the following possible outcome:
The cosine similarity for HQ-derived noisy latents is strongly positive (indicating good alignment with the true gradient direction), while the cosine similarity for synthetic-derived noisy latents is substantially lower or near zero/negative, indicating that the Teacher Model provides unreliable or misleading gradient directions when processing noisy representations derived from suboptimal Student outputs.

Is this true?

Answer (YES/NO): YES